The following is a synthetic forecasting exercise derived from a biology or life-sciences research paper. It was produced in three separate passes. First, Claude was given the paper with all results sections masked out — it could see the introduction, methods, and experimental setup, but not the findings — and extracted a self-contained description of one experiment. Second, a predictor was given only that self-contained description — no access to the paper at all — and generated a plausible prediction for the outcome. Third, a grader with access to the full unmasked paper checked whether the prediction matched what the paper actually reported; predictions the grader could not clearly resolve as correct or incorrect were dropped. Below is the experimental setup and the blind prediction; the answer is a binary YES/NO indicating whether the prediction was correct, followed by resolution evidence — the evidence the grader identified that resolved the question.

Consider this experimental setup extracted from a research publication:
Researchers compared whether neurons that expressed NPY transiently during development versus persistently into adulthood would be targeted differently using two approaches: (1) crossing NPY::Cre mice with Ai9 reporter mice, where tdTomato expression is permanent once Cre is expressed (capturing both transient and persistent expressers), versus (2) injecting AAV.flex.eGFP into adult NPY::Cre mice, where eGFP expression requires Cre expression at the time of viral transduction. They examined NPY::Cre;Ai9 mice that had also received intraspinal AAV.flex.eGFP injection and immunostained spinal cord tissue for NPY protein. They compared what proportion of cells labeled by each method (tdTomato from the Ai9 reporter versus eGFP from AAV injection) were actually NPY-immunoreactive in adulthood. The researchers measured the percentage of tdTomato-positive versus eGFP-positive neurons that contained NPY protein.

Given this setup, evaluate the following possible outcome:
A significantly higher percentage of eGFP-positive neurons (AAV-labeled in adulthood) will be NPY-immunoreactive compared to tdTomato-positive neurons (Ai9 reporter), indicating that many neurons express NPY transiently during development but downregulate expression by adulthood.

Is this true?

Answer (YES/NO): YES